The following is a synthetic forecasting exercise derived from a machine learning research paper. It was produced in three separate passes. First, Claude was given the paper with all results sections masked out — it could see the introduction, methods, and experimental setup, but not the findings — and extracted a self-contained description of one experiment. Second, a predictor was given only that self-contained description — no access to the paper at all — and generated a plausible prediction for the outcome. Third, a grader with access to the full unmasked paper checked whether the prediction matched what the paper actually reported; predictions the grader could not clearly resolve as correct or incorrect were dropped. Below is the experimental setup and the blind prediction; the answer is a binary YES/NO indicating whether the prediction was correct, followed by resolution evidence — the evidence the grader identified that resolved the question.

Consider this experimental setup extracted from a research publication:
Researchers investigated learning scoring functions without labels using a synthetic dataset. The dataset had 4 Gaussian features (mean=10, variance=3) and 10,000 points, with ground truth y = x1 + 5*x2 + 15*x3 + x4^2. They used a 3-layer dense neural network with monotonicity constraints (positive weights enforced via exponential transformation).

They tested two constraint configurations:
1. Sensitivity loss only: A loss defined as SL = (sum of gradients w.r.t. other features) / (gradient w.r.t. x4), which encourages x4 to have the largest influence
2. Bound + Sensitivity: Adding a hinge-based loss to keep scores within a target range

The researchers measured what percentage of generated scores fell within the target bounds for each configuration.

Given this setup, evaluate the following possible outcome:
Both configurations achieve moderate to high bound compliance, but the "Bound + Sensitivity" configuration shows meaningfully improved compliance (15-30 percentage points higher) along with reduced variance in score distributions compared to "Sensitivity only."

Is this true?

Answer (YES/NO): NO